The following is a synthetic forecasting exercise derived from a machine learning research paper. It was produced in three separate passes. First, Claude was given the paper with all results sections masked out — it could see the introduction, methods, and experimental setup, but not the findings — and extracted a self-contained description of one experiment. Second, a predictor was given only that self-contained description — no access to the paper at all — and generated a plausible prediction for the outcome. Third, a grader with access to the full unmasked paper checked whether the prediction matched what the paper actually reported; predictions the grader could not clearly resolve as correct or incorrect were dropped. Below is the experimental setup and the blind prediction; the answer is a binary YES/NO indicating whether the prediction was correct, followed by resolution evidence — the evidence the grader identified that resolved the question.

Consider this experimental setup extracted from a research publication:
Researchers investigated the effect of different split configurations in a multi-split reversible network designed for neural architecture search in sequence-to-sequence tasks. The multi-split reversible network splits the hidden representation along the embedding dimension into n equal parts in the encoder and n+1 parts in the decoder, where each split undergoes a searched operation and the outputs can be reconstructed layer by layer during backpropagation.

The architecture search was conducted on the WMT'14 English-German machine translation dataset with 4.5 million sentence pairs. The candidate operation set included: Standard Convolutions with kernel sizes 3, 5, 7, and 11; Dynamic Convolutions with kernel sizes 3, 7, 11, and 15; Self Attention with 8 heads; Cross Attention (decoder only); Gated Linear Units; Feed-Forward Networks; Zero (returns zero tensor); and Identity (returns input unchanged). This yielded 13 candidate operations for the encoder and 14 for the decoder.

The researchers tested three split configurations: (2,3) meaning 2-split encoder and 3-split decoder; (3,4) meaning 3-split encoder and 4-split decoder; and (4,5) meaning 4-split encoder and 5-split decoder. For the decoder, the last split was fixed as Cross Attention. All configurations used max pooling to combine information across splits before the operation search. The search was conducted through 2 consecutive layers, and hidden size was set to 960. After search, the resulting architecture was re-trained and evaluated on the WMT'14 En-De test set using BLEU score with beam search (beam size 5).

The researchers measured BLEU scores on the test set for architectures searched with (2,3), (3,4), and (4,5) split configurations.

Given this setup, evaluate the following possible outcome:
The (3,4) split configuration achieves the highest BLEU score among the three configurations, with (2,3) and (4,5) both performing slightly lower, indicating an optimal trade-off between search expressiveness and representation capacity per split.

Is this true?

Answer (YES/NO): NO